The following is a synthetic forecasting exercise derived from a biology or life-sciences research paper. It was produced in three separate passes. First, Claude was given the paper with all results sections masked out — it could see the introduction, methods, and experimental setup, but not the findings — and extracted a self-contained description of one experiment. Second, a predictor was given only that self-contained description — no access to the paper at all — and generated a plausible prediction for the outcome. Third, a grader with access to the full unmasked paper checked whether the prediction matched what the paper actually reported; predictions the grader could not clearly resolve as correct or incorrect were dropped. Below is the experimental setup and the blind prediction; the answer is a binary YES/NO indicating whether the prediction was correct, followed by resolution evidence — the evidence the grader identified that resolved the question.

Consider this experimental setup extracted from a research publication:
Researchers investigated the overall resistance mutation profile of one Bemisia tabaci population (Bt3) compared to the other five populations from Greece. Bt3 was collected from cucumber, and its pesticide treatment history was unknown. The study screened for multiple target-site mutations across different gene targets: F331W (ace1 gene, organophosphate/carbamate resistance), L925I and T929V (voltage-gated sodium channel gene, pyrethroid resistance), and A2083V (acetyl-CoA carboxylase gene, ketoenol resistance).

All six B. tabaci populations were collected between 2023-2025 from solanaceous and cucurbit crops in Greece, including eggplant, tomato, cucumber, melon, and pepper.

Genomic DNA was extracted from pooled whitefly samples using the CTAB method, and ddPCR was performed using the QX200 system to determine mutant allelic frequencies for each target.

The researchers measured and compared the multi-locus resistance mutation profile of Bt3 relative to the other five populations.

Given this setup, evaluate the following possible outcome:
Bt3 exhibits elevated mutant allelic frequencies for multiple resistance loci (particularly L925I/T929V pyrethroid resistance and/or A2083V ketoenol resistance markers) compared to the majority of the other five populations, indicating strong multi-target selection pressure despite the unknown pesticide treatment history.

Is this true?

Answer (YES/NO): NO